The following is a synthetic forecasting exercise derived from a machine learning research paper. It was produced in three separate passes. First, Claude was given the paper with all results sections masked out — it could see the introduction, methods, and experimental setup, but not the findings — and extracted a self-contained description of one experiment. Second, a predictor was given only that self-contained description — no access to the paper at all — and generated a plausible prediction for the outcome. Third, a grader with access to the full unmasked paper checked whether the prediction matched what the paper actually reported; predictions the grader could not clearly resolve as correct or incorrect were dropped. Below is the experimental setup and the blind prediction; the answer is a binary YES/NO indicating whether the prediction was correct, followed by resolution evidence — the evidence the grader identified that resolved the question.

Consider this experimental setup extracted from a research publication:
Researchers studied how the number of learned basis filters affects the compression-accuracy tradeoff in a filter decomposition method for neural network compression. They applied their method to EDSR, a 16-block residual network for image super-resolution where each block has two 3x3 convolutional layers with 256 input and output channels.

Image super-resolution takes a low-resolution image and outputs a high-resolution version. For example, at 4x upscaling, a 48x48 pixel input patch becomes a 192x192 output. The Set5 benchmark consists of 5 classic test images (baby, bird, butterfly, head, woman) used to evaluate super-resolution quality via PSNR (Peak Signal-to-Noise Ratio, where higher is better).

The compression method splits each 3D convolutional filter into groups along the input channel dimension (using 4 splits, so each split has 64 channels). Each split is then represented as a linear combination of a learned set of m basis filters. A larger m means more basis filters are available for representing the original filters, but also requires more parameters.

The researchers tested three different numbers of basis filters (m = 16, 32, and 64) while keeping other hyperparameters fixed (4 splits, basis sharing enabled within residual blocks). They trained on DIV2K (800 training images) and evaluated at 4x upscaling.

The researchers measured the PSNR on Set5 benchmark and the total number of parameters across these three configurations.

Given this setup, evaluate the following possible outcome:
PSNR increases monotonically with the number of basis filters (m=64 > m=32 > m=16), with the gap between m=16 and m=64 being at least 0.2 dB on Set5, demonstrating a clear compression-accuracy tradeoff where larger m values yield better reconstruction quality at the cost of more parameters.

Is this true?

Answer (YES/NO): NO